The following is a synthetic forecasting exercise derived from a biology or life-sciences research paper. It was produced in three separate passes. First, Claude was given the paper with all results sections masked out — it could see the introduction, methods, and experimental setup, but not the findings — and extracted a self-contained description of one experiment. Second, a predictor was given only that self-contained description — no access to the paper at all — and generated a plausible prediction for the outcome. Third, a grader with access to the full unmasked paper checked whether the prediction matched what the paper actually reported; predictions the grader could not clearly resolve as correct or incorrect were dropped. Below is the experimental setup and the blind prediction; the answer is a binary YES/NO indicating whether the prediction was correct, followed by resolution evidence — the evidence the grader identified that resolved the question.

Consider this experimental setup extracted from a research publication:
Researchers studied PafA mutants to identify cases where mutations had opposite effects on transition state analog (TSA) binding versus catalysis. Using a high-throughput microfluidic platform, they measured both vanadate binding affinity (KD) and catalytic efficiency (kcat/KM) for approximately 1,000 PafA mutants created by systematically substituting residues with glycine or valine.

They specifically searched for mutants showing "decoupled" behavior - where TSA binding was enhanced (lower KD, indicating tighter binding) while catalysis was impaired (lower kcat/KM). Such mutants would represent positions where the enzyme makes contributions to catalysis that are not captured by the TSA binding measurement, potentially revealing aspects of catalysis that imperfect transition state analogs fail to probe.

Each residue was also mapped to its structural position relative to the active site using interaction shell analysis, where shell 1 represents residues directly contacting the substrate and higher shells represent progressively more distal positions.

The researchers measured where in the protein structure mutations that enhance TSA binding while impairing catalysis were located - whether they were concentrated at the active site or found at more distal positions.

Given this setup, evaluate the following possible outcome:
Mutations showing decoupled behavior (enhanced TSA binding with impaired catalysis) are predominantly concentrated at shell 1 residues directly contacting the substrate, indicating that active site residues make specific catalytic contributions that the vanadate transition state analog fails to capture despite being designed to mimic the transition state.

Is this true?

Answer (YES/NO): NO